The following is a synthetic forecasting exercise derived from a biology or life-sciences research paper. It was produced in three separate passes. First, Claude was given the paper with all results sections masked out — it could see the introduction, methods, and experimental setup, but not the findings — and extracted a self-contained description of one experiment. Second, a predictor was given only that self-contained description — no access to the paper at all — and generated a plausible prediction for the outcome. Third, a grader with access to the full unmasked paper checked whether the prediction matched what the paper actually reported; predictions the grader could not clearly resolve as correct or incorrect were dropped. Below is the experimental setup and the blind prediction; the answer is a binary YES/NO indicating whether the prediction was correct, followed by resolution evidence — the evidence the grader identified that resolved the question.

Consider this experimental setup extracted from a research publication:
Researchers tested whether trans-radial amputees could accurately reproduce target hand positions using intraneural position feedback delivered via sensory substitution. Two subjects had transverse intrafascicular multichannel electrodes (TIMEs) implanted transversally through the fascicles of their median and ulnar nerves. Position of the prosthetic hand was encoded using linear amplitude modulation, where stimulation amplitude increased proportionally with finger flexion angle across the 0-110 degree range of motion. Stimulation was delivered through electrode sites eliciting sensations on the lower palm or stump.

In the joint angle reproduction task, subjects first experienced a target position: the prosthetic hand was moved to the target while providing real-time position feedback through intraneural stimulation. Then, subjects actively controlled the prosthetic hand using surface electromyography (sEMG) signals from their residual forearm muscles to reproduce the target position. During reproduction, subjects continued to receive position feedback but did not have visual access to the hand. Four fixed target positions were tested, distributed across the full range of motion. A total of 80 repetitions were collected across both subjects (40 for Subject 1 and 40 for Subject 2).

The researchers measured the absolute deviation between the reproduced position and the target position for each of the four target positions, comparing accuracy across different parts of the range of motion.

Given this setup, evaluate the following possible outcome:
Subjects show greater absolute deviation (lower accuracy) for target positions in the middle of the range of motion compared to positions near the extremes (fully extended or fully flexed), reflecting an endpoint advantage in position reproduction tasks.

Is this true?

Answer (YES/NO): YES